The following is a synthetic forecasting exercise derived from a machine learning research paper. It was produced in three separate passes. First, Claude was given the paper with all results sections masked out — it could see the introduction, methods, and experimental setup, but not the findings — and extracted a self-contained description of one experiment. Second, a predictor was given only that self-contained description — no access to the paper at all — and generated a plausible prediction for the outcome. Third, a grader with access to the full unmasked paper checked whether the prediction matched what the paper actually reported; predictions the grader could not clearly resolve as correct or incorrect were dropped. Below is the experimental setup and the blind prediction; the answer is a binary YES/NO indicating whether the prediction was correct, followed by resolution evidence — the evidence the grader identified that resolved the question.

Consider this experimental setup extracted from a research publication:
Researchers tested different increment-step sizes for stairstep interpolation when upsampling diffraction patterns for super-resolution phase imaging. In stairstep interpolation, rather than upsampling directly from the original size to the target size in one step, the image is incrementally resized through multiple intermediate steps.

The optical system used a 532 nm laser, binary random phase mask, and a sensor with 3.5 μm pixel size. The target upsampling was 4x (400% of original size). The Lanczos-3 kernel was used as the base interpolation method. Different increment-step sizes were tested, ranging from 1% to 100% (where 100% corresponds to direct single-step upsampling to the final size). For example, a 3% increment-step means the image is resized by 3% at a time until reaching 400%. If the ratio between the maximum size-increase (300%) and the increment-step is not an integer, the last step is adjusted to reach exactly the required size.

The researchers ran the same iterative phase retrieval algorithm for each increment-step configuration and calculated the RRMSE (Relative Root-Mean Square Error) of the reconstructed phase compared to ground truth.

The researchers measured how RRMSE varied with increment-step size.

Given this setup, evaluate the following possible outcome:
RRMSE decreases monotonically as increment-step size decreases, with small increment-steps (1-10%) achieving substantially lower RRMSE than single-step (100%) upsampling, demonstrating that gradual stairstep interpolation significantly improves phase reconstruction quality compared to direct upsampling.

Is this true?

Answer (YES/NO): NO